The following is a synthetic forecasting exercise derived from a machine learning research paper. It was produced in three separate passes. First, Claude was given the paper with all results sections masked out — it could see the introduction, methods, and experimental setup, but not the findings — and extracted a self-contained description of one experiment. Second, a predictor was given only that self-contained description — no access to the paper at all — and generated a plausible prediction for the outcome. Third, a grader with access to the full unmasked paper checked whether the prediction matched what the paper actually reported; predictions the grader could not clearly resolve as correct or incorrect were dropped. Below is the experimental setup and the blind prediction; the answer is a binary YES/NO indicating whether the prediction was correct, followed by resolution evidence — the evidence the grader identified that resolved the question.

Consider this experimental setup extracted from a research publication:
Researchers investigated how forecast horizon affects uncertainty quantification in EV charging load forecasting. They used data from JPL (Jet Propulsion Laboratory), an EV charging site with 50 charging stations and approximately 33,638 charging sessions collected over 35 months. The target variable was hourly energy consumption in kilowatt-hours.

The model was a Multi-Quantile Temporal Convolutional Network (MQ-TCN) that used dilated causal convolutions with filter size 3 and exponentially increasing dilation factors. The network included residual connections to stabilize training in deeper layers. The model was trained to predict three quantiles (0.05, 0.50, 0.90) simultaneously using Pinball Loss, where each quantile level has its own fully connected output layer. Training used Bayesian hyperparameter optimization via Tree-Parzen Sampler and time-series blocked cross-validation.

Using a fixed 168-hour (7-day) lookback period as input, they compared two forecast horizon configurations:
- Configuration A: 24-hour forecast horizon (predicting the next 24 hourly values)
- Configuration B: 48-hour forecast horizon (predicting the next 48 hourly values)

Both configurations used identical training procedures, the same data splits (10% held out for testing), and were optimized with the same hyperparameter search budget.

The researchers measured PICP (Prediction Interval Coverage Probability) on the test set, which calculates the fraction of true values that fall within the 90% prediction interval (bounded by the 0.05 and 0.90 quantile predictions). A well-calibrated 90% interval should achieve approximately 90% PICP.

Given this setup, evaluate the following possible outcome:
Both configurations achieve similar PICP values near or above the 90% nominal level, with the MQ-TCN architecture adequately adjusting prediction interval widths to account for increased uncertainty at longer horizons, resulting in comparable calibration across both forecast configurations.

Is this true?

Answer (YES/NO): NO